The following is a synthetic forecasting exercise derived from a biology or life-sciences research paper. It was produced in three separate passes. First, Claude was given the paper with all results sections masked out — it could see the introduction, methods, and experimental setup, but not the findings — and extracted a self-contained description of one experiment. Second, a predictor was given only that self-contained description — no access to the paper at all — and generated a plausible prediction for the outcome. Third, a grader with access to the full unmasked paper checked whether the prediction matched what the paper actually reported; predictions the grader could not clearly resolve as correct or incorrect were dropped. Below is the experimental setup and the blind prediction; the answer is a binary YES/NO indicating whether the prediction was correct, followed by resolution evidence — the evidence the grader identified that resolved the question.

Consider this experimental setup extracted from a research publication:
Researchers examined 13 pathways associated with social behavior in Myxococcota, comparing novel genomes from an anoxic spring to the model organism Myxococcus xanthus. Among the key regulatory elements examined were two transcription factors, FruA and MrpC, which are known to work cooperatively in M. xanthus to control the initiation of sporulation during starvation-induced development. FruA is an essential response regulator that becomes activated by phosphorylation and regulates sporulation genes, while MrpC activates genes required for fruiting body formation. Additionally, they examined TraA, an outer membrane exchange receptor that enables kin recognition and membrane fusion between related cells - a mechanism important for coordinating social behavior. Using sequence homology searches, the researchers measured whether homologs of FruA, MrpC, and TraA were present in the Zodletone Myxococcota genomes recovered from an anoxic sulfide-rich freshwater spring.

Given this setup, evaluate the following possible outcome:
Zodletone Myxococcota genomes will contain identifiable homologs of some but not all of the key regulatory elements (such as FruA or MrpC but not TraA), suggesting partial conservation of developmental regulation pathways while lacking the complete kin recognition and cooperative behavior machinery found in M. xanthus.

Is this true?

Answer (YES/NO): NO